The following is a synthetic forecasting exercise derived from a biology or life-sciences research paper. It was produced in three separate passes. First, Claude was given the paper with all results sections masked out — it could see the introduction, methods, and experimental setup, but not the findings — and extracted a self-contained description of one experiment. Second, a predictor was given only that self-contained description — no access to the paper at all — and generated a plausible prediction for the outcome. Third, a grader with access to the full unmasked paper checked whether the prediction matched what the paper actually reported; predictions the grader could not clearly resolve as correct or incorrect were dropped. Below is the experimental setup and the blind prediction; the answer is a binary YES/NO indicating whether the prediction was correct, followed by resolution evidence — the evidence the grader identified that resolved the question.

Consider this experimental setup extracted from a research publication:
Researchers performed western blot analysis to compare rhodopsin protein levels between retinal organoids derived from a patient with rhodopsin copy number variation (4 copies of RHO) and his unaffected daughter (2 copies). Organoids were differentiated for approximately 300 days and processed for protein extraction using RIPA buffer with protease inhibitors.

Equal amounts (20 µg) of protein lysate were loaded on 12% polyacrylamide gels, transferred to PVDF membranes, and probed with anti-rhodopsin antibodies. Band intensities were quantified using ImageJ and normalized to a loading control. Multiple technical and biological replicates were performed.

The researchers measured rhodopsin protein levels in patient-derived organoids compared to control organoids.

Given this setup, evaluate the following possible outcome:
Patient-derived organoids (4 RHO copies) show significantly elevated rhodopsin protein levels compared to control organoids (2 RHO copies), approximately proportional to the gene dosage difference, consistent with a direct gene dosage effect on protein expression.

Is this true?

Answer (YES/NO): NO